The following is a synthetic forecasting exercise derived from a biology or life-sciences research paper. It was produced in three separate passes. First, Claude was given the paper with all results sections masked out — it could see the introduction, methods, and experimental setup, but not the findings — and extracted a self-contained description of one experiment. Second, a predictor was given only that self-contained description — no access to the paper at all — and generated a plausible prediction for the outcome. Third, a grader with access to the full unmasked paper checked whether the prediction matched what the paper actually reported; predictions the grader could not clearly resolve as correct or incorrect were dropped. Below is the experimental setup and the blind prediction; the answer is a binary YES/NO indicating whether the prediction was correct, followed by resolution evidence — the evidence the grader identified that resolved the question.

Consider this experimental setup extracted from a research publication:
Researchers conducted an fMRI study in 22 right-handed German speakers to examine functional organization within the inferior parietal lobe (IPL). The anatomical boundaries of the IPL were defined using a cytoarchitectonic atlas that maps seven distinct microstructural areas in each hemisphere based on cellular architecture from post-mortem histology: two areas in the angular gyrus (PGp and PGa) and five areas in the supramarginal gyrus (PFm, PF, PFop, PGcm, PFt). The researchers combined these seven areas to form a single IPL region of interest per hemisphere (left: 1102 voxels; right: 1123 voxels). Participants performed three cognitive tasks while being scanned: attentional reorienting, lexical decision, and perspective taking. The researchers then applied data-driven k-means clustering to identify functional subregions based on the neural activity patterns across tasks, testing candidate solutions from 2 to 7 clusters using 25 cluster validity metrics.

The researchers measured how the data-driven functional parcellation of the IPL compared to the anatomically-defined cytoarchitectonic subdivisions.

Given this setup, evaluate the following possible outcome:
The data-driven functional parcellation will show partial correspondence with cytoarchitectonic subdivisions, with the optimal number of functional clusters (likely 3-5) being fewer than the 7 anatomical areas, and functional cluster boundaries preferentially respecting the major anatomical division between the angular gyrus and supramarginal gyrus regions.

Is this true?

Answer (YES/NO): NO